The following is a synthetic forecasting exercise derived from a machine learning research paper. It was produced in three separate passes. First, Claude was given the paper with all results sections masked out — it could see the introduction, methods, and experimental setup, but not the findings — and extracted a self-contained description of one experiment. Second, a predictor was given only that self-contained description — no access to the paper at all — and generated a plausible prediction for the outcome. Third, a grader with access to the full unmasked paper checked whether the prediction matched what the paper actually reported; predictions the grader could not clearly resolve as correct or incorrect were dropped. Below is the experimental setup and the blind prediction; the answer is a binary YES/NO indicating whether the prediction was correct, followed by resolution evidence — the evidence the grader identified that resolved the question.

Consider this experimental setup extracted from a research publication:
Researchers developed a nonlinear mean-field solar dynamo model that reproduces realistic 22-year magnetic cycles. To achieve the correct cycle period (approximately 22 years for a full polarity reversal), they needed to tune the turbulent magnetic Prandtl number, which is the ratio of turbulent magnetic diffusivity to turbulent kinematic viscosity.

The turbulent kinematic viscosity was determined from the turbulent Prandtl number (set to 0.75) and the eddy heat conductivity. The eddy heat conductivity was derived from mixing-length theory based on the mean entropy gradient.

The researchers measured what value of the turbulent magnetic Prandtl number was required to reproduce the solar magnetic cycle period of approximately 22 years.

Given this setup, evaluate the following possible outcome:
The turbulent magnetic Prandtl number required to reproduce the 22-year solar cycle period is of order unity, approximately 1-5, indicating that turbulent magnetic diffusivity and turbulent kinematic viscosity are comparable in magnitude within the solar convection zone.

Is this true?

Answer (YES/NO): NO